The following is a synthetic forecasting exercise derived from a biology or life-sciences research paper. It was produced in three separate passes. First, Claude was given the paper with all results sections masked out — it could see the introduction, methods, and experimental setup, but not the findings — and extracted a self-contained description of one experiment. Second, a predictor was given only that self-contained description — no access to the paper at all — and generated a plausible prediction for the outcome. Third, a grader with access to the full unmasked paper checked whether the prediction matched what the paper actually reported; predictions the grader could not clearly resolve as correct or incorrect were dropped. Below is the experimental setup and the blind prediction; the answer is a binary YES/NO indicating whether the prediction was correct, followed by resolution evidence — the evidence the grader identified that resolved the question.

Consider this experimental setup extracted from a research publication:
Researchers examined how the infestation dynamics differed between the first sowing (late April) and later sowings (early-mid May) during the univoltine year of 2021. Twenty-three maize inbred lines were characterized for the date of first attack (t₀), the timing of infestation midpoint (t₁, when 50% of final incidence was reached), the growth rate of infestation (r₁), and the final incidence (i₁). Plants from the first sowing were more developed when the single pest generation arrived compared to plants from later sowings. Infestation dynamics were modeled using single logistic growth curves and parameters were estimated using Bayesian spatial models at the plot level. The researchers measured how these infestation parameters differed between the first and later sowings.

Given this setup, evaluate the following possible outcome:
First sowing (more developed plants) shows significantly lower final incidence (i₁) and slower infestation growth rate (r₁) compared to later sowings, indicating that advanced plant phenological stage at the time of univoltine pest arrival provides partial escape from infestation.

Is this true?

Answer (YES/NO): NO